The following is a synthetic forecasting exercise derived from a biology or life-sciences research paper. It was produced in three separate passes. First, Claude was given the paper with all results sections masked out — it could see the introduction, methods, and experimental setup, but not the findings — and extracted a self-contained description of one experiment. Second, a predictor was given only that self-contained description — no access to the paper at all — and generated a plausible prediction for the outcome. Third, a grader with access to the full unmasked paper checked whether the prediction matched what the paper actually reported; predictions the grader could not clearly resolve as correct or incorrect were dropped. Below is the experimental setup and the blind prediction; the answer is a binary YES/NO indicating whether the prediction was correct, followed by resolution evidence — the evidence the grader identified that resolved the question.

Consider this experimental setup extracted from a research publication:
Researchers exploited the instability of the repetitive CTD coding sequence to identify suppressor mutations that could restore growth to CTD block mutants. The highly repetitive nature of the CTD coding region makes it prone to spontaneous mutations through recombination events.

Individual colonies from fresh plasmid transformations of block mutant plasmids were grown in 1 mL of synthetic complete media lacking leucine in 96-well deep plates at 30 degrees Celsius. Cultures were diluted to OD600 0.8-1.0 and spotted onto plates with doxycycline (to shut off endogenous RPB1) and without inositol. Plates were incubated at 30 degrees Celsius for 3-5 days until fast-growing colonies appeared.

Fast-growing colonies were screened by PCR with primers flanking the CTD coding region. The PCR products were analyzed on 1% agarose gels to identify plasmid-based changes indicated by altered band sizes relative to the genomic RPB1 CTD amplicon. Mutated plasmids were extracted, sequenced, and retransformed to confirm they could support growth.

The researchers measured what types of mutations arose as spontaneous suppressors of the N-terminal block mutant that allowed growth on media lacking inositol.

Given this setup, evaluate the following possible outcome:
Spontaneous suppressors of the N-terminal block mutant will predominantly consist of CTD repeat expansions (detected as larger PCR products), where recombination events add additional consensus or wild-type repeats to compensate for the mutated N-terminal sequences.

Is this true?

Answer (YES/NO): NO